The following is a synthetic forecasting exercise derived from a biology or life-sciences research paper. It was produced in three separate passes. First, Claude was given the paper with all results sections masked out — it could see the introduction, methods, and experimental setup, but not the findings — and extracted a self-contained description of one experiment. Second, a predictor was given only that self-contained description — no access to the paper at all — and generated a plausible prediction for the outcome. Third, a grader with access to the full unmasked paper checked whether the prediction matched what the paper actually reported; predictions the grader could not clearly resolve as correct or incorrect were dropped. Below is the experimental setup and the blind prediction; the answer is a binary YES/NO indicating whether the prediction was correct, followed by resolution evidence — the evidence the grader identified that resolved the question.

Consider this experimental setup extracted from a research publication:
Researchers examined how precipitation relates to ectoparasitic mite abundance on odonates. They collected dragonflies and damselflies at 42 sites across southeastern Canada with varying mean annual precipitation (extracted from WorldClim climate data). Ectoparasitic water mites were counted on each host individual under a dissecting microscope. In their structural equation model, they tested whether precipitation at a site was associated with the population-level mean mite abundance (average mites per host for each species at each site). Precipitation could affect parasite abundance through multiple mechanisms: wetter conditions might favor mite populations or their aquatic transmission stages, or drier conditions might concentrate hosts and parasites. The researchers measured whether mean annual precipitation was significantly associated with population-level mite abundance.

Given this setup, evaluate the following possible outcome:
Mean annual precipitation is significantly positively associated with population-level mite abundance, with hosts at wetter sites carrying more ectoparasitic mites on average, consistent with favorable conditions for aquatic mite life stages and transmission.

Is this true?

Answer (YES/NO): NO